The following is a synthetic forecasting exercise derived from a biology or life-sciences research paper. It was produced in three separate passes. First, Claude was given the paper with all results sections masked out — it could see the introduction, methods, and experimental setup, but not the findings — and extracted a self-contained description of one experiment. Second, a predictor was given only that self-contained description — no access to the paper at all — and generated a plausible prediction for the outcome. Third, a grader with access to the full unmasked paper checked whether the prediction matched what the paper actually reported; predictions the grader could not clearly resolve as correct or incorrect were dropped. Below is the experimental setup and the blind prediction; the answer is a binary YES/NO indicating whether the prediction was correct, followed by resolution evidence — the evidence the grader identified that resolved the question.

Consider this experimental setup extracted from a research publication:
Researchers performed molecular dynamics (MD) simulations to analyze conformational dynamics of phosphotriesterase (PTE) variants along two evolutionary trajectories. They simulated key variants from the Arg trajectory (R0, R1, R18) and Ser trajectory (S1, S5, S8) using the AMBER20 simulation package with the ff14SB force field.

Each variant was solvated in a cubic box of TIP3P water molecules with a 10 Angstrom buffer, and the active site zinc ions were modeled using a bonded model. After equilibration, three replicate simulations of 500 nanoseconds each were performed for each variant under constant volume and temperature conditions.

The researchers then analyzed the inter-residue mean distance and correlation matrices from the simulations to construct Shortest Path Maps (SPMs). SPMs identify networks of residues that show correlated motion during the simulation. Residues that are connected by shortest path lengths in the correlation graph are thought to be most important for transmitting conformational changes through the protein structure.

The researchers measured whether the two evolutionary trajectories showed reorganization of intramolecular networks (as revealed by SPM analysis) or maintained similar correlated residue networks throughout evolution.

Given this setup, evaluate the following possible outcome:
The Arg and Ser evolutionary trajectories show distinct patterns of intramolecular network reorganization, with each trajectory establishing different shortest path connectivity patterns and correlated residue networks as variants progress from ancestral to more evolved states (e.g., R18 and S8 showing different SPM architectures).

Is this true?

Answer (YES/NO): YES